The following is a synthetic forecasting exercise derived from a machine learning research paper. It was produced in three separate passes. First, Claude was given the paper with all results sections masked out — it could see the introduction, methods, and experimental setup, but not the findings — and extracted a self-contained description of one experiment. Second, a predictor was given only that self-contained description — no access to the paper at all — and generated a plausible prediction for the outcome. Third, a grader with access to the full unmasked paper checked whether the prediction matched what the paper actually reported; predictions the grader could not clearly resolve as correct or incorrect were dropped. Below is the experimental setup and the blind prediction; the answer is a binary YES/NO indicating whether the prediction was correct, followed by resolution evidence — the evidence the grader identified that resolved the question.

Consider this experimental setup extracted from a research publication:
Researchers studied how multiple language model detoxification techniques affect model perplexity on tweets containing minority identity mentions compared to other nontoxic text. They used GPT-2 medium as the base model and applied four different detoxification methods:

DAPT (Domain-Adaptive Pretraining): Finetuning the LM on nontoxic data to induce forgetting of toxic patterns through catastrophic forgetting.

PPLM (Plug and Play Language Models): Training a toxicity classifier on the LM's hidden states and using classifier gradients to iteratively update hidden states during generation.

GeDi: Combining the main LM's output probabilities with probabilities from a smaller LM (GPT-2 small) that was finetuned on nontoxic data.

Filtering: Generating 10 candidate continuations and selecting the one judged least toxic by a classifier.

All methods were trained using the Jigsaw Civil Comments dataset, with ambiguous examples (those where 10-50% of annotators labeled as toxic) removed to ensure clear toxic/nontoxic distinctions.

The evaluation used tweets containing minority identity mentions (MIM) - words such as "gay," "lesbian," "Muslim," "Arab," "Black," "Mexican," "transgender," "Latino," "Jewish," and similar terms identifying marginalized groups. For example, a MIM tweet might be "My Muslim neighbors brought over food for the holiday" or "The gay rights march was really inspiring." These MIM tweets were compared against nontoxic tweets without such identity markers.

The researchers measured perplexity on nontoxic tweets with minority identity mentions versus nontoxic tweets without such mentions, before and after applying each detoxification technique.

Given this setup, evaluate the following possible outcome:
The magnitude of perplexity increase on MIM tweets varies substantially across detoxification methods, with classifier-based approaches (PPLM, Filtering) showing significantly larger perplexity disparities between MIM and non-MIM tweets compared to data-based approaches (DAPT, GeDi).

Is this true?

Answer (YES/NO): NO